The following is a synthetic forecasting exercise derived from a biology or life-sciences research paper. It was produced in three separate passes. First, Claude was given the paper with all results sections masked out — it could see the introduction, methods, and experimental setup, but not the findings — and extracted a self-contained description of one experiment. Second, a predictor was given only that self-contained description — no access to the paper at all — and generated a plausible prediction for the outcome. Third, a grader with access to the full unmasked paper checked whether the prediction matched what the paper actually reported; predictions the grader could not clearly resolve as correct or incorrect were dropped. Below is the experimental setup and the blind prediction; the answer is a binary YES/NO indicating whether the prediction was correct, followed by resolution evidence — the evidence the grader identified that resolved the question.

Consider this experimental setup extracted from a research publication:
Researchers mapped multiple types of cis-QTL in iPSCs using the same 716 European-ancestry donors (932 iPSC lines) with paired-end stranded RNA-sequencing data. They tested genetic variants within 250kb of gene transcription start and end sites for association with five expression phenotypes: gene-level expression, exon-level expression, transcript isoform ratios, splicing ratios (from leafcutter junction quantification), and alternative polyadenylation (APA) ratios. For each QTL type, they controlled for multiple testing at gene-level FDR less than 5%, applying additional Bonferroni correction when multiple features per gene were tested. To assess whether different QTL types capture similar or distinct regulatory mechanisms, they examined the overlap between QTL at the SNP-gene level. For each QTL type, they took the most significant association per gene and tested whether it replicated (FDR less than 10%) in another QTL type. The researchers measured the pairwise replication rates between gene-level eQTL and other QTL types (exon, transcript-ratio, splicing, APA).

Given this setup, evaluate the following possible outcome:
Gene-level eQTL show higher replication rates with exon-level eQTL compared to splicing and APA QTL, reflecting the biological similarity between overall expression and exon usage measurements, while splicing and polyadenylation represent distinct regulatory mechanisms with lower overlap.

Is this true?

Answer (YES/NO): YES